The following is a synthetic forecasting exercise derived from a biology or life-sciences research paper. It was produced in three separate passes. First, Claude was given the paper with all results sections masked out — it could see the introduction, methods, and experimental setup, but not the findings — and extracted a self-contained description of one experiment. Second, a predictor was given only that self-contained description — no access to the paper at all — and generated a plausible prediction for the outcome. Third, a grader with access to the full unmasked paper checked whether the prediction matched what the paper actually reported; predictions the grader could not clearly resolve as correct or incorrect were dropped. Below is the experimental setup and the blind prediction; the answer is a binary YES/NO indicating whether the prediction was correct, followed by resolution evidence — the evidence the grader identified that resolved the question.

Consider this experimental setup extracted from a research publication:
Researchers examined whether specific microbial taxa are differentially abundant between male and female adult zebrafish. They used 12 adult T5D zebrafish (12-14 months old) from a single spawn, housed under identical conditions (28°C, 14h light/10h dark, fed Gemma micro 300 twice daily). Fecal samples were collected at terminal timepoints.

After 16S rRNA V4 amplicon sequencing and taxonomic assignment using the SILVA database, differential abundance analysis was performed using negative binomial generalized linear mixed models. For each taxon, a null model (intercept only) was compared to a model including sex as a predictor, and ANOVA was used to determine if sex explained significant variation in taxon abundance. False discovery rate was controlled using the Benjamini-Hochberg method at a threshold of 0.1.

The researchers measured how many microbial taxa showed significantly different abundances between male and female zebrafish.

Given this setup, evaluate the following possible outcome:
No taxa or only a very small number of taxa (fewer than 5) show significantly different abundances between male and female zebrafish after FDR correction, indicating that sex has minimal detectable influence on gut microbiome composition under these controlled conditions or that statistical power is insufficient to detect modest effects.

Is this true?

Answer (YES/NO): YES